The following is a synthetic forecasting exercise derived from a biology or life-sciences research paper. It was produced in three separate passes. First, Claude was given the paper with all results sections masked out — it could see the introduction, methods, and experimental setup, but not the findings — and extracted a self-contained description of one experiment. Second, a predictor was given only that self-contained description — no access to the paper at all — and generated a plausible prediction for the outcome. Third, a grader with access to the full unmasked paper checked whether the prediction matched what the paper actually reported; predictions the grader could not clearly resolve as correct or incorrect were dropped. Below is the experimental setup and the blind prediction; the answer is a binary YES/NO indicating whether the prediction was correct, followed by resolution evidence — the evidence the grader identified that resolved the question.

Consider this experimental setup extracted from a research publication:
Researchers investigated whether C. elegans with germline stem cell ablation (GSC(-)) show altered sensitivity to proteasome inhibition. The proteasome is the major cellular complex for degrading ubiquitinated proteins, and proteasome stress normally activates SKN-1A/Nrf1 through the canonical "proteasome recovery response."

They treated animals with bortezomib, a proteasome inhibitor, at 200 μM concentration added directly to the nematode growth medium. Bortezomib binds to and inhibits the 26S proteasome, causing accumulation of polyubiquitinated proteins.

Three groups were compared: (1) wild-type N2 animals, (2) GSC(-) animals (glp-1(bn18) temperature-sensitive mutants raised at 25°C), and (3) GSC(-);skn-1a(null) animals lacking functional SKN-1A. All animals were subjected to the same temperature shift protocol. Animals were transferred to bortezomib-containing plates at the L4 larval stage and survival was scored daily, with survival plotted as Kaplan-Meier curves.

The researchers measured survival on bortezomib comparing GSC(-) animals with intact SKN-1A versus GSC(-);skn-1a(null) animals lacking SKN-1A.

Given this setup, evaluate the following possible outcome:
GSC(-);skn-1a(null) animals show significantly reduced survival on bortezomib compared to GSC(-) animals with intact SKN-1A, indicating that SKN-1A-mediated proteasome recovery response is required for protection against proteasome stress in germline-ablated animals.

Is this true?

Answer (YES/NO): YES